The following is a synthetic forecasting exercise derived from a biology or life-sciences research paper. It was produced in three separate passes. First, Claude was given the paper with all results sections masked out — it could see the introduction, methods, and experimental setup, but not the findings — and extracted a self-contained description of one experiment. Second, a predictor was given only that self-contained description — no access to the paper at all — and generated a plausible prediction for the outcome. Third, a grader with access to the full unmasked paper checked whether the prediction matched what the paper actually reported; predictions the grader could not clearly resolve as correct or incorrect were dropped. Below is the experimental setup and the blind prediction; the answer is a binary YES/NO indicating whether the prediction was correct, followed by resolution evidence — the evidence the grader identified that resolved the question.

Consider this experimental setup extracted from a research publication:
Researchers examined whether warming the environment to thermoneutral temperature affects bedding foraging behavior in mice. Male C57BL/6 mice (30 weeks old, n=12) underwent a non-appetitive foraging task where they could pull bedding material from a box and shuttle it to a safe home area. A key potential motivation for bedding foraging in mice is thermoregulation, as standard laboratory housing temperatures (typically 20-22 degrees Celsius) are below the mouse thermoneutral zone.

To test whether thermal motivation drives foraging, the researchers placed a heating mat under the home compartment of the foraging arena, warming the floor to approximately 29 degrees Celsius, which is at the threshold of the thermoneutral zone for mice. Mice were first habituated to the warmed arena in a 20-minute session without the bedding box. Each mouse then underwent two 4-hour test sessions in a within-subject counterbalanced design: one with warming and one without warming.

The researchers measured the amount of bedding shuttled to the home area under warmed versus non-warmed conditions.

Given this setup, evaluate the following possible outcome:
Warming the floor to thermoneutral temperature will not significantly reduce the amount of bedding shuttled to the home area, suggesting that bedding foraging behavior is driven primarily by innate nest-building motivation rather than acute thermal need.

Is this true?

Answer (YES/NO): YES